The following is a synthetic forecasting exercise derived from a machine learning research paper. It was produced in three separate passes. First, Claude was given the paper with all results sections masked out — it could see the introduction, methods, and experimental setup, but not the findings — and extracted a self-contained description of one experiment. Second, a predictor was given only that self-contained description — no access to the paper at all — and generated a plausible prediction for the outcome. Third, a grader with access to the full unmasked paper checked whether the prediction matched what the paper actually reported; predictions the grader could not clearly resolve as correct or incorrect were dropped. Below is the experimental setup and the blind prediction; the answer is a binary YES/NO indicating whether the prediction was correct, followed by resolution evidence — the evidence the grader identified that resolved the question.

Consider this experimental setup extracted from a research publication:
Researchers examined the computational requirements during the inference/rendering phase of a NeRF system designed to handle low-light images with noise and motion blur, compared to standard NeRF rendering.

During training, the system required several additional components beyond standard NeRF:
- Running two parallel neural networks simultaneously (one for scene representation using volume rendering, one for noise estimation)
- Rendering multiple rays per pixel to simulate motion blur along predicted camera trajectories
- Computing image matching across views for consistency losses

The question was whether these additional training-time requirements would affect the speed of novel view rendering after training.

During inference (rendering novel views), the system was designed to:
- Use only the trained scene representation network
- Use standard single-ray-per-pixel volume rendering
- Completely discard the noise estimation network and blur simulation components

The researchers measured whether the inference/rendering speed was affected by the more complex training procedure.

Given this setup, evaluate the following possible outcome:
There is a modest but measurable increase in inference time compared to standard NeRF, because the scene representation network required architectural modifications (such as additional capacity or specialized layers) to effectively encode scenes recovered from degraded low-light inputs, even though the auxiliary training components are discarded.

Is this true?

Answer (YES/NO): NO